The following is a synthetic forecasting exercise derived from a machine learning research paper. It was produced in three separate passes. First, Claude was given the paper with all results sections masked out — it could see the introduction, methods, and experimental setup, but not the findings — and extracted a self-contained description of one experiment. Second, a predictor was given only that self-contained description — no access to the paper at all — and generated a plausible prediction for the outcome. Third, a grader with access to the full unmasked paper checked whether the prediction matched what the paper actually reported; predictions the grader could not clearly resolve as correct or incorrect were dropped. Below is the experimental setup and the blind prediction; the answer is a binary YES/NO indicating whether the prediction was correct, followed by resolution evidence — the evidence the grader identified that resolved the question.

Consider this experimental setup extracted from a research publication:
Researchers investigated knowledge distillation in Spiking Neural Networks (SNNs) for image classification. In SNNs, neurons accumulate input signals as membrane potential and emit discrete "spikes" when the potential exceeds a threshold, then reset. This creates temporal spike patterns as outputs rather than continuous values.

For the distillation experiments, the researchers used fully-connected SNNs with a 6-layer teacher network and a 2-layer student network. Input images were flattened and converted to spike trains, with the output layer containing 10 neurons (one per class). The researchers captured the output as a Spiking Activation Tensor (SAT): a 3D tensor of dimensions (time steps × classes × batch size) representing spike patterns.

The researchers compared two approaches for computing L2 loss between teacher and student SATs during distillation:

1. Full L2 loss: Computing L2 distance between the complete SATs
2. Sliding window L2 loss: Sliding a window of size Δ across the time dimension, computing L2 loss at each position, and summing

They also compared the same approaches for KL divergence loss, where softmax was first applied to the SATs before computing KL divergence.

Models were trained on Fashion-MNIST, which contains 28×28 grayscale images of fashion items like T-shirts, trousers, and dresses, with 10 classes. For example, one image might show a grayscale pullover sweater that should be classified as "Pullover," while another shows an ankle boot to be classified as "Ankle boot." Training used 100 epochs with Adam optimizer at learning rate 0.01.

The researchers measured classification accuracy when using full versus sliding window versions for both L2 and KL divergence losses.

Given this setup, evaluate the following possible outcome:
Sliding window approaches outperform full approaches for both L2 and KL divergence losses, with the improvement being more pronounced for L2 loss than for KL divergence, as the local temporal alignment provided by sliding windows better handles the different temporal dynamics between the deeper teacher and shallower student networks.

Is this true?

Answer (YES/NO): NO